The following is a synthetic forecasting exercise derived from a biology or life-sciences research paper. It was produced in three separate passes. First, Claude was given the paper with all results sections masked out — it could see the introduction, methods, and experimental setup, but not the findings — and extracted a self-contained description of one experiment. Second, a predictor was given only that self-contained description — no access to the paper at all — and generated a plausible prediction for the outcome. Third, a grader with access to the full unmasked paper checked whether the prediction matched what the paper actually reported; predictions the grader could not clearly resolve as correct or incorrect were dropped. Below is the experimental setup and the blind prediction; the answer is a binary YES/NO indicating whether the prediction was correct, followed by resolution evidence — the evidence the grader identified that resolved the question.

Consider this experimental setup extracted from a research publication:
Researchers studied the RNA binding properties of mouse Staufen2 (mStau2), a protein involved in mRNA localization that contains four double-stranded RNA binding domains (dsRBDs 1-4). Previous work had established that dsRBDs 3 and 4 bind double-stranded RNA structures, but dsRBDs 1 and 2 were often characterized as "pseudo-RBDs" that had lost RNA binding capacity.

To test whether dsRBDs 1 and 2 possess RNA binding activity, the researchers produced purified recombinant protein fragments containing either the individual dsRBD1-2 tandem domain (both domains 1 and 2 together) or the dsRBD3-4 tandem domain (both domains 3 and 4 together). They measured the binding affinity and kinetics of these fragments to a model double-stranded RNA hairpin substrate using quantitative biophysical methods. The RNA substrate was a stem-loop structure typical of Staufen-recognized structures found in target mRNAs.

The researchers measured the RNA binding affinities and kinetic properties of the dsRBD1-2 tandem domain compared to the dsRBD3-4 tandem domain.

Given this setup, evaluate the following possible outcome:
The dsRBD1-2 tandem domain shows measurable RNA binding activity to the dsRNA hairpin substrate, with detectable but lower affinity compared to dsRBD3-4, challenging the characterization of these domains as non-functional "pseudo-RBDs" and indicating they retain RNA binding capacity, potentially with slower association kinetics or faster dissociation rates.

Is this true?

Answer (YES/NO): NO